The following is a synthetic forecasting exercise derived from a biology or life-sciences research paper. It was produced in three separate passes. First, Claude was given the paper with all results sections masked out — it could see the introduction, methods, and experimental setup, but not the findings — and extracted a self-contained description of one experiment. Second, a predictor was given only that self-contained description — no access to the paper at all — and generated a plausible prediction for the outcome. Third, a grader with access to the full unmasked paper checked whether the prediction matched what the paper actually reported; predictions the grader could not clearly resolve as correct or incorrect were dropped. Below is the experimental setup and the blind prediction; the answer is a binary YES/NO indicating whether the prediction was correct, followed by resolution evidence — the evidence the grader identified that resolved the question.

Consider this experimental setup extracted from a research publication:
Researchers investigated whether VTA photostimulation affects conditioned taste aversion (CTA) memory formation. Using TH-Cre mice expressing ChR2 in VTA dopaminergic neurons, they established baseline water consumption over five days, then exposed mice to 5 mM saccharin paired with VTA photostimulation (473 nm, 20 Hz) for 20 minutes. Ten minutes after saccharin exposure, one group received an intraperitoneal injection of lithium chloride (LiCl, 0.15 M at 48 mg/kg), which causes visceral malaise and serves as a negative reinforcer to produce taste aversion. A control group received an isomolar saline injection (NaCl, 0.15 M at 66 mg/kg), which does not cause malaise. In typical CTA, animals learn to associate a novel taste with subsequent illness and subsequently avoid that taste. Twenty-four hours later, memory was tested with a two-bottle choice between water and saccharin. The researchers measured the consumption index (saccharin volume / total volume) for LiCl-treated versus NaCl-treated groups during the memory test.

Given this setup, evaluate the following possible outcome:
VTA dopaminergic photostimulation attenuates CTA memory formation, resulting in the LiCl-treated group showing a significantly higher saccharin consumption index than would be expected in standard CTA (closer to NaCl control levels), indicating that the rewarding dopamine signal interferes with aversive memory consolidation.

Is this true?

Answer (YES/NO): NO